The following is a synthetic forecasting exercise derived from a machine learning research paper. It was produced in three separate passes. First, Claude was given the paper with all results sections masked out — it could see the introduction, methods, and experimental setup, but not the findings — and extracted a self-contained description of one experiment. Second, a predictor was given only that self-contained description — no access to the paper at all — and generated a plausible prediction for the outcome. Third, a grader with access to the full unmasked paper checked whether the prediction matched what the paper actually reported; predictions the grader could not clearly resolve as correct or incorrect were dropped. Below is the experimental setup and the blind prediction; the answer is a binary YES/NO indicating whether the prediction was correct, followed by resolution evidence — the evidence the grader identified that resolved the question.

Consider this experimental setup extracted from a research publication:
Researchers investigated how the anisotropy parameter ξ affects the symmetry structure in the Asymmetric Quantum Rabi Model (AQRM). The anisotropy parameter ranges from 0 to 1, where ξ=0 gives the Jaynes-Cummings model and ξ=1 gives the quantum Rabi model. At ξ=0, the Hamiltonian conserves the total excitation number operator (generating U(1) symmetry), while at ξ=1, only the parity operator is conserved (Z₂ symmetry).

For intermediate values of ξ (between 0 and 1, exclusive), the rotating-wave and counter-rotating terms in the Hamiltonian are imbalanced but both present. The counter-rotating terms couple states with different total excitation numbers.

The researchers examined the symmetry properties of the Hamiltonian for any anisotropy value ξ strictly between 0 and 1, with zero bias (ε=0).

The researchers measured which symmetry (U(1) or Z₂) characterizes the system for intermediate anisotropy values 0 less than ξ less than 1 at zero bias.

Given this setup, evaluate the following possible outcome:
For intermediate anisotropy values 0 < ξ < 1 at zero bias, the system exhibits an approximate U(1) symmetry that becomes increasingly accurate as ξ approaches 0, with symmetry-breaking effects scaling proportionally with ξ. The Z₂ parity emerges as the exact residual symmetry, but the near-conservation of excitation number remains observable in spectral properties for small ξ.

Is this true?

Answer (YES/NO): NO